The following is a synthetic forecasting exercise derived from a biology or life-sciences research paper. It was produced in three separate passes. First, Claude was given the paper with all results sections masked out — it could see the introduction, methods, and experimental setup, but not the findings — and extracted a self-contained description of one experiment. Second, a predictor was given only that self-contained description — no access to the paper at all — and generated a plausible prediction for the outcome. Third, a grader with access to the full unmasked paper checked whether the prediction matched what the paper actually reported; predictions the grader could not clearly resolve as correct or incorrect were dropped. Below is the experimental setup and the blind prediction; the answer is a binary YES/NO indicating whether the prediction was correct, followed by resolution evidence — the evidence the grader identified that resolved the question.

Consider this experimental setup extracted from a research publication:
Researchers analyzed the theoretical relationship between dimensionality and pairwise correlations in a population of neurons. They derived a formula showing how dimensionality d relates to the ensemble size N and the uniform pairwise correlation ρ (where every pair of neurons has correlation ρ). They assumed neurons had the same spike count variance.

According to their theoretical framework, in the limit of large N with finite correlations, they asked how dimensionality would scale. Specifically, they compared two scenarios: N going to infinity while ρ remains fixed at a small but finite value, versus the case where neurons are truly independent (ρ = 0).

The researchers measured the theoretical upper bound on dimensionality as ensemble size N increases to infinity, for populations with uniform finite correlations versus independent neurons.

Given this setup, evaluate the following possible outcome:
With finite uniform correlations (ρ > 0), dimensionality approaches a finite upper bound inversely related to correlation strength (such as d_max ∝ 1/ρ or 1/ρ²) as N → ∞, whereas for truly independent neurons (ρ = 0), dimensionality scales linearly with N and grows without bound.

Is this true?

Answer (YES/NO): YES